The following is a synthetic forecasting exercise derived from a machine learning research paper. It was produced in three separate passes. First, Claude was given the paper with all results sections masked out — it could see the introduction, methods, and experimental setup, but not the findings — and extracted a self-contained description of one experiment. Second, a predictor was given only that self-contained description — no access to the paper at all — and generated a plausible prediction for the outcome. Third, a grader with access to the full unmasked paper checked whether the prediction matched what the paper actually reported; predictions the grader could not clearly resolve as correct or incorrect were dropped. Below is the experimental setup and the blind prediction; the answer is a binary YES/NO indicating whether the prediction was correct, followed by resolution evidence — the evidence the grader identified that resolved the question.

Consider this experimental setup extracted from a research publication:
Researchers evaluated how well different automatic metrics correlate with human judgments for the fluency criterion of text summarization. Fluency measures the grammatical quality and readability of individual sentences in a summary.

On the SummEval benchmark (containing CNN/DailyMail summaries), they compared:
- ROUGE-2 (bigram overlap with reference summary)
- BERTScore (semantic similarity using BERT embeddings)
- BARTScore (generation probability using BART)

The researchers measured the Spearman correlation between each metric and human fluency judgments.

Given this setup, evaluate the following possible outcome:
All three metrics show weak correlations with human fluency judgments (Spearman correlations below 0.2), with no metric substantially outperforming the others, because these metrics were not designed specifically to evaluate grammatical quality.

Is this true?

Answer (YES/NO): NO